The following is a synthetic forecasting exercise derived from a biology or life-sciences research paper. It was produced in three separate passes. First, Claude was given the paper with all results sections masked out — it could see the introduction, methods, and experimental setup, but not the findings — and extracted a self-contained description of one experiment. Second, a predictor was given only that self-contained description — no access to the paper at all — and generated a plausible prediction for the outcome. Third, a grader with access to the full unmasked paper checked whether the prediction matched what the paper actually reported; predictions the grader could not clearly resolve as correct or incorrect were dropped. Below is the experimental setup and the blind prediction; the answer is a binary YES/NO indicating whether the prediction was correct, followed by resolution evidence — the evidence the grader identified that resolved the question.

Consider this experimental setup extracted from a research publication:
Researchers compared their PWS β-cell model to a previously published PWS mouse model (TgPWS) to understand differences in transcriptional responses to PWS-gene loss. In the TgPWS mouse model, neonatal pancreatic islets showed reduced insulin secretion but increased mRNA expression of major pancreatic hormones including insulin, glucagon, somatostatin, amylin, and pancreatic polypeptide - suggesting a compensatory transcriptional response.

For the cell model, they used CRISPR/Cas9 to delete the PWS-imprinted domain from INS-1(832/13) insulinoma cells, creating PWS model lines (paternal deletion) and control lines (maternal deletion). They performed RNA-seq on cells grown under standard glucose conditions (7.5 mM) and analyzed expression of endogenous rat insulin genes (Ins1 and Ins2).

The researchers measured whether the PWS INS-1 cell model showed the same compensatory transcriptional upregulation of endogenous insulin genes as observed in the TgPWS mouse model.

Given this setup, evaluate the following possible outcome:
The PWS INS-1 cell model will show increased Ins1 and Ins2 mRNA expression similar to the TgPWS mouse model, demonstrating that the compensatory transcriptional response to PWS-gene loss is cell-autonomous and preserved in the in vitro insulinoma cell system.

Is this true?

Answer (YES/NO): NO